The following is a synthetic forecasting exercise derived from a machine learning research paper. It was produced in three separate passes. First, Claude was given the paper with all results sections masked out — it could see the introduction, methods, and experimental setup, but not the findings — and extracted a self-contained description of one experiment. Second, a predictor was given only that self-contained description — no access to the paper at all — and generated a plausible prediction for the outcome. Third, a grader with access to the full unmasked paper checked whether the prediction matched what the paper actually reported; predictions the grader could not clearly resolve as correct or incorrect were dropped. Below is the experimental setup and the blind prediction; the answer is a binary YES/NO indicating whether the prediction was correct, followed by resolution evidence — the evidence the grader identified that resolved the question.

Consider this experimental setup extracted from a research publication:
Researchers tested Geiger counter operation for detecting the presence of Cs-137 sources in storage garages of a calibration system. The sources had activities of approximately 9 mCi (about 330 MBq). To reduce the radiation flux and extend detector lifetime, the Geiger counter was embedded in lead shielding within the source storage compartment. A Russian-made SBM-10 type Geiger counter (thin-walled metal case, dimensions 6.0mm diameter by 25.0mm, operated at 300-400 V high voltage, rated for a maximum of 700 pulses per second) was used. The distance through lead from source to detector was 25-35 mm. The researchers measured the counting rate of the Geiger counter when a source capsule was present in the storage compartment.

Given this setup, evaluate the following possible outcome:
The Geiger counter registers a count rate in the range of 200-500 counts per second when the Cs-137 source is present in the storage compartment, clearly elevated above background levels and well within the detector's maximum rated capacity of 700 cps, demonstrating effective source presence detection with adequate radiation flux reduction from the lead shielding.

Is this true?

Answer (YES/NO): NO